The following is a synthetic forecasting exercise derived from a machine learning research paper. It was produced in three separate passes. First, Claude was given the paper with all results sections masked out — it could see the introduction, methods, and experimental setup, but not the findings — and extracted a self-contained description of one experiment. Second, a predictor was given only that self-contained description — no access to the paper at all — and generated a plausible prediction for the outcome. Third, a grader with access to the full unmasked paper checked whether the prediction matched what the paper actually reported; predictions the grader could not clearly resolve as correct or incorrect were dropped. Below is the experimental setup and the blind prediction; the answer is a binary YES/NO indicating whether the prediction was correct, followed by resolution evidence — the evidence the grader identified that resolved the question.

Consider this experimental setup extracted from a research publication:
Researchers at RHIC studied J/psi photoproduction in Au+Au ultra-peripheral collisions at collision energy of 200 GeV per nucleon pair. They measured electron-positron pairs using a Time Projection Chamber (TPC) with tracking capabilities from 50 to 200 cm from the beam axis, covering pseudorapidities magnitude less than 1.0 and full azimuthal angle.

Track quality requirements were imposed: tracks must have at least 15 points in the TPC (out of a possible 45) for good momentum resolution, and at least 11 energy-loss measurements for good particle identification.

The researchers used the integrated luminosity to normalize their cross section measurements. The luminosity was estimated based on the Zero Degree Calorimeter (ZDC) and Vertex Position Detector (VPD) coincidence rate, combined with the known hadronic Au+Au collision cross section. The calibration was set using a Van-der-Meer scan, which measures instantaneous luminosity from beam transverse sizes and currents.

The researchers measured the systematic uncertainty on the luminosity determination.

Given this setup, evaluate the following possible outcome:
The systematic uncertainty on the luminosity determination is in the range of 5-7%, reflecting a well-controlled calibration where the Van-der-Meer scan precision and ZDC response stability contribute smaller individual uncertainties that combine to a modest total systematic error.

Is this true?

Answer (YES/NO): NO